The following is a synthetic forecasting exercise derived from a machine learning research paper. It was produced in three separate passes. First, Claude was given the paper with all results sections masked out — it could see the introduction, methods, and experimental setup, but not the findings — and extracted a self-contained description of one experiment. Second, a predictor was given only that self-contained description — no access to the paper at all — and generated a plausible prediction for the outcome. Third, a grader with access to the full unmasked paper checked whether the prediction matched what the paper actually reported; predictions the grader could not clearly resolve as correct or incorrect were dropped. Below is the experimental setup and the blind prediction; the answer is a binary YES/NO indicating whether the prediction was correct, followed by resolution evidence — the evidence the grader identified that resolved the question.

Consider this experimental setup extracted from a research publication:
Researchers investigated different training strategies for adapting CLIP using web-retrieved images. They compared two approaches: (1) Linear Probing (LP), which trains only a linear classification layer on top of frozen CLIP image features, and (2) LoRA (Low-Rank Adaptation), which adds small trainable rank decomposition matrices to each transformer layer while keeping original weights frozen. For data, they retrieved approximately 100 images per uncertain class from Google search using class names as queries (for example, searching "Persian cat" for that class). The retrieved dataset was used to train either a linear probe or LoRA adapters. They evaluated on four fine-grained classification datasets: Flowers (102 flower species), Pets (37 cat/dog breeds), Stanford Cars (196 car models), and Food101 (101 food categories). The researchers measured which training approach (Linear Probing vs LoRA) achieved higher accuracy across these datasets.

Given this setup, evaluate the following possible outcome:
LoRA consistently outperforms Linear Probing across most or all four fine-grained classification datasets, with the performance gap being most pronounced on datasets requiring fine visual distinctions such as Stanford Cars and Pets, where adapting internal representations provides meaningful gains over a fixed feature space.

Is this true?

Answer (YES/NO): NO